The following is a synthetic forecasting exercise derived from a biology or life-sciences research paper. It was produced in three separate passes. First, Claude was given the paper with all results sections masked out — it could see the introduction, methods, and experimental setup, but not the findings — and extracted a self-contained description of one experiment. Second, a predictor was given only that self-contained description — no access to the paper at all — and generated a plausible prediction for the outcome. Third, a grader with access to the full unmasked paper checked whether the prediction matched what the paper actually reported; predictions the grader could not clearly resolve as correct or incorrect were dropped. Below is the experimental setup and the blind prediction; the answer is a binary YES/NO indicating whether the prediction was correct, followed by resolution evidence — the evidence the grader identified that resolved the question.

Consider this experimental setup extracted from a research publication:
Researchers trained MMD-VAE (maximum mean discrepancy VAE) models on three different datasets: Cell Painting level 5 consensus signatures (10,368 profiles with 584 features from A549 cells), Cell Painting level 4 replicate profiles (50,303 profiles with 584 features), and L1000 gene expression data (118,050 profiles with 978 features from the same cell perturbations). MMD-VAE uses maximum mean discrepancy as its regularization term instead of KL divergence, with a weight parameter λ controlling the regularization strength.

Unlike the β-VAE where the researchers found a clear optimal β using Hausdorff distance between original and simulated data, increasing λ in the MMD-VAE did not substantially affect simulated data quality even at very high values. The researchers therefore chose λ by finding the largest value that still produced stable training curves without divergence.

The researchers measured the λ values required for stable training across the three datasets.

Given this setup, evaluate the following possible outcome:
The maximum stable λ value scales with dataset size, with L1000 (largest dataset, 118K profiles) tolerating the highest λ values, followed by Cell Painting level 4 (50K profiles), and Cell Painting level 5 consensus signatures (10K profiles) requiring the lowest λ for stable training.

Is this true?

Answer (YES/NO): YES